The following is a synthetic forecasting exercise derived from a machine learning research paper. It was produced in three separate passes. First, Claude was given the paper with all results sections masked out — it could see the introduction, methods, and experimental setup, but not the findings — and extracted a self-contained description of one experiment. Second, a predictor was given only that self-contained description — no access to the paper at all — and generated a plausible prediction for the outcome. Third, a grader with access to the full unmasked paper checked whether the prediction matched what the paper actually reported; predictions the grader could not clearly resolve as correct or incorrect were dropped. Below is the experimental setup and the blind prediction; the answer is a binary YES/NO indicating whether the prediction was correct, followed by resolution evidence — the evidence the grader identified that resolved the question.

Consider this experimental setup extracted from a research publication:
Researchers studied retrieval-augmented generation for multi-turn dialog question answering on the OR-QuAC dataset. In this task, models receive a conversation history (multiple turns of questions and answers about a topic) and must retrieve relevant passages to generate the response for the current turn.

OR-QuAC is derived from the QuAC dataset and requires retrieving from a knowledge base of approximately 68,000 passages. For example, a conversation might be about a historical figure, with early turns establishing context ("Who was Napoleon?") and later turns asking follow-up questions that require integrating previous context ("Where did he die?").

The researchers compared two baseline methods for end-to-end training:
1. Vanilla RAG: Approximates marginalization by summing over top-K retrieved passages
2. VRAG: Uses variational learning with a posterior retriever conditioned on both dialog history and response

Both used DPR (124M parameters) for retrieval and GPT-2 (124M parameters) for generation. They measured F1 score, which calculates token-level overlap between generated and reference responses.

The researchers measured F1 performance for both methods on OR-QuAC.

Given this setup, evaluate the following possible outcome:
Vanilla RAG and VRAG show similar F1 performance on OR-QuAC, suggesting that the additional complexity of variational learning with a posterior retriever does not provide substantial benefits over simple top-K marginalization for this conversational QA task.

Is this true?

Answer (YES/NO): YES